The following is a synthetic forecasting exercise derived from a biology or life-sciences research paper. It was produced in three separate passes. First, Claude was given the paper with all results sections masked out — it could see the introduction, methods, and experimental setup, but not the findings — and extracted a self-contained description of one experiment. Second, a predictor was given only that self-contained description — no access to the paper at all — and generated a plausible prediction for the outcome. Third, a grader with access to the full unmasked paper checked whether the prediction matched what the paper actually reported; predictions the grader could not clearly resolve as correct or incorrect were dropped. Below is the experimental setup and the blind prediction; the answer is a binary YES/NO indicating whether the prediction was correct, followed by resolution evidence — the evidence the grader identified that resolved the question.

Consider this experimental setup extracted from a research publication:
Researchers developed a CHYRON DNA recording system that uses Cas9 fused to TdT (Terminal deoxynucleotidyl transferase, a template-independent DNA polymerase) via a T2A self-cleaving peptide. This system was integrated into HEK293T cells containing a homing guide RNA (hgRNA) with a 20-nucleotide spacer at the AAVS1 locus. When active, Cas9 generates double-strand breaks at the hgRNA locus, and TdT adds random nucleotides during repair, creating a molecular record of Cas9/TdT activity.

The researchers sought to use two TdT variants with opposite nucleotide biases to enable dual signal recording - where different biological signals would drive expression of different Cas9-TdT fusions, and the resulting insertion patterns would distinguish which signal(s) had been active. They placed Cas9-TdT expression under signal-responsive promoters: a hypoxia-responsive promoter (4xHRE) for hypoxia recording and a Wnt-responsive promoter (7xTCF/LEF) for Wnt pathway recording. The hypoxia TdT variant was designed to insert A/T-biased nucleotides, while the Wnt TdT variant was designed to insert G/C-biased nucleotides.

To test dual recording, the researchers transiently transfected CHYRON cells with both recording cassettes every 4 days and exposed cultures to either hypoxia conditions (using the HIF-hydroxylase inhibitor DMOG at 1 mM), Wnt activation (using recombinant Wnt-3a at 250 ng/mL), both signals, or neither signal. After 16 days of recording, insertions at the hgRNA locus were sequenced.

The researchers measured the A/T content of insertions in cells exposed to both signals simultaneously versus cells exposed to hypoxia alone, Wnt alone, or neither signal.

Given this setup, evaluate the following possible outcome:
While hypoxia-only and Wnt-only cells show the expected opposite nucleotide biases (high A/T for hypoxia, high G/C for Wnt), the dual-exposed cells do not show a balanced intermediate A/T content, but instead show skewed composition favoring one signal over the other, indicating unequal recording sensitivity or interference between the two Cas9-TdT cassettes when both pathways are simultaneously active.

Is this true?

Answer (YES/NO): NO